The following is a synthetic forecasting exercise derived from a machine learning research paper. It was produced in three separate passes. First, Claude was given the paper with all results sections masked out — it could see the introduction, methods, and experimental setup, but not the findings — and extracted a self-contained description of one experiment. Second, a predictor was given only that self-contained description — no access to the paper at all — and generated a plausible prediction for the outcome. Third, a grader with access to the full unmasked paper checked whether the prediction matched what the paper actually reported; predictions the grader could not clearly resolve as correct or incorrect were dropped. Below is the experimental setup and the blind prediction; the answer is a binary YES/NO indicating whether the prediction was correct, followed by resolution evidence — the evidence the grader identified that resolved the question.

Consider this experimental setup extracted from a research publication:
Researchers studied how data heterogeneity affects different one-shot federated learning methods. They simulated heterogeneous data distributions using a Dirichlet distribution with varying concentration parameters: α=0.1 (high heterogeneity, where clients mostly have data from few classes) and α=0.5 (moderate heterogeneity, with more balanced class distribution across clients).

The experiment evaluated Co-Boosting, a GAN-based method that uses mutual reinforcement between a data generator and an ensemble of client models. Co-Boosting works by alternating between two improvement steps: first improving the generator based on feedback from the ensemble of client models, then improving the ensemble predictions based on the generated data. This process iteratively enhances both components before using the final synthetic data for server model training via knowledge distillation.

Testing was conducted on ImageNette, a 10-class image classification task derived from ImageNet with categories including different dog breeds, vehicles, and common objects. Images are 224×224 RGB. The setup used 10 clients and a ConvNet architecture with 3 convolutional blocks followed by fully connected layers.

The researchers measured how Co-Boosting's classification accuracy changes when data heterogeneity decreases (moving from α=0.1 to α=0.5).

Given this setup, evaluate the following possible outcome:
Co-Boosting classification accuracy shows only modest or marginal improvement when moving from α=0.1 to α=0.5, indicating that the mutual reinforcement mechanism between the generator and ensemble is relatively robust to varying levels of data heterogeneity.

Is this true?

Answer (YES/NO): NO